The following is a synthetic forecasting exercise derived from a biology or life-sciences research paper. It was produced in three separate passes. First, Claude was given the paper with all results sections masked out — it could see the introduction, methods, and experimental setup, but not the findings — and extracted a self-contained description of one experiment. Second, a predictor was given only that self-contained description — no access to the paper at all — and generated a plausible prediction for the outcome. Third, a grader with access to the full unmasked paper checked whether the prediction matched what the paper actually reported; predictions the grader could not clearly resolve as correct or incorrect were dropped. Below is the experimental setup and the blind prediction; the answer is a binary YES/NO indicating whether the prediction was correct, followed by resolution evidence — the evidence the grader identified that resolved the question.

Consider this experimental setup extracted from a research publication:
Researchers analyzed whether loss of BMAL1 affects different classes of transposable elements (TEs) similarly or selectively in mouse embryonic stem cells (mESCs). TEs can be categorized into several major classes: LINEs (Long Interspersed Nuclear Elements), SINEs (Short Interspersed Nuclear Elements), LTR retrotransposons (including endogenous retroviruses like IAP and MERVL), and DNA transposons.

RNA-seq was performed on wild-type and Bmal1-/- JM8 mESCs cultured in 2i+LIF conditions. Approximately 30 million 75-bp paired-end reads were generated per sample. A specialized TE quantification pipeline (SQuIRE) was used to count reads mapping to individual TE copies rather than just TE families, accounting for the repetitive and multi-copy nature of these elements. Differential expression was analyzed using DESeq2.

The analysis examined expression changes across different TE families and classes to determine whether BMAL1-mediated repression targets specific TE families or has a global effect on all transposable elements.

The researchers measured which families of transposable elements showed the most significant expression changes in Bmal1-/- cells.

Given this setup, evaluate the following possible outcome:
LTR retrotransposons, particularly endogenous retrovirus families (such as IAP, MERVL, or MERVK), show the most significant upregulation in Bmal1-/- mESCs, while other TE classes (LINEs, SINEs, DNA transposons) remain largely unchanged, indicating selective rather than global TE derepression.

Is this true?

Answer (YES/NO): YES